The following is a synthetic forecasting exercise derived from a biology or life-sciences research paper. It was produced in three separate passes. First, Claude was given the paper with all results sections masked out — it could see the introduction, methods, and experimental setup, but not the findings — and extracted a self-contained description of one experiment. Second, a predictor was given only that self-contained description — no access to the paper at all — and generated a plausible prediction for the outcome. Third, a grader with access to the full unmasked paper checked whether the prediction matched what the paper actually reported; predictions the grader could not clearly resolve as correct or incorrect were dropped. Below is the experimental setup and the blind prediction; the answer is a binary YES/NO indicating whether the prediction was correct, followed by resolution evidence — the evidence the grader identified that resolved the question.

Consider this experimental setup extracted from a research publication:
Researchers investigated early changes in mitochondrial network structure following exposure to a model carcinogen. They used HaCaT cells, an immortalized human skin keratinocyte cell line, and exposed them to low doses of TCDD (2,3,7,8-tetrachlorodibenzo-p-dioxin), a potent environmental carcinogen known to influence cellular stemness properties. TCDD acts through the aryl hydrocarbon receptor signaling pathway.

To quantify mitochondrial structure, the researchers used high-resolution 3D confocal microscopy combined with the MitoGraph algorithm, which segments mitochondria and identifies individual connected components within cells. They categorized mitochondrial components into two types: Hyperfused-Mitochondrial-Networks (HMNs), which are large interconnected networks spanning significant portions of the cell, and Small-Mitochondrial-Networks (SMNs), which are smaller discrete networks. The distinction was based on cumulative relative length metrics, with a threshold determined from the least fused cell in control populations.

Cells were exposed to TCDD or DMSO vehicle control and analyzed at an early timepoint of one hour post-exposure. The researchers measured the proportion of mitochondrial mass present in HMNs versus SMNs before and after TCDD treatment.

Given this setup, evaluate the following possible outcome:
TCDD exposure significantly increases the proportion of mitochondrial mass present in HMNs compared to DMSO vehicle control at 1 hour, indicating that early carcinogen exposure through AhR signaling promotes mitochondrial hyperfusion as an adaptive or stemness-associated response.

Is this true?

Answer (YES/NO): NO